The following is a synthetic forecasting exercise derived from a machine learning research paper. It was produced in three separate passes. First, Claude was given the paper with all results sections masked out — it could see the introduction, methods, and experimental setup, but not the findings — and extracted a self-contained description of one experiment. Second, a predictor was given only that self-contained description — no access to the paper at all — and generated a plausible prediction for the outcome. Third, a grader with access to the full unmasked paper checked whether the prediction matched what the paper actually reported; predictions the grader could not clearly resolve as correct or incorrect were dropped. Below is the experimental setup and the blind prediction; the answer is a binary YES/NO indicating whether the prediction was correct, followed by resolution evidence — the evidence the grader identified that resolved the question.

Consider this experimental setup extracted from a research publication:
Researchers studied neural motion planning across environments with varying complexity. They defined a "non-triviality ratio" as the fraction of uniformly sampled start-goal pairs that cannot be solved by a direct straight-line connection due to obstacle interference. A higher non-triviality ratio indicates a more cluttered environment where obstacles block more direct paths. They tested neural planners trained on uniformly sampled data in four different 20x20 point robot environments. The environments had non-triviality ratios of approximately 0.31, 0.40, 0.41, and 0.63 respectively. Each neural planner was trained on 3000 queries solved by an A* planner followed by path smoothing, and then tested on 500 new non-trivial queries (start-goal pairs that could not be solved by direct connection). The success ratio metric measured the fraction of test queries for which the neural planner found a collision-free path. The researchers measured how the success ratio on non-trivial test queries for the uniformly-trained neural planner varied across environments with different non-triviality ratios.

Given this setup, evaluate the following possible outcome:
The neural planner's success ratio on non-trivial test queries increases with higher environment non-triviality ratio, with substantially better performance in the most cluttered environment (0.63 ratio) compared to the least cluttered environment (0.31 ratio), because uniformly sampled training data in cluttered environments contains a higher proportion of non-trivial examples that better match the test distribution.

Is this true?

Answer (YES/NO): NO